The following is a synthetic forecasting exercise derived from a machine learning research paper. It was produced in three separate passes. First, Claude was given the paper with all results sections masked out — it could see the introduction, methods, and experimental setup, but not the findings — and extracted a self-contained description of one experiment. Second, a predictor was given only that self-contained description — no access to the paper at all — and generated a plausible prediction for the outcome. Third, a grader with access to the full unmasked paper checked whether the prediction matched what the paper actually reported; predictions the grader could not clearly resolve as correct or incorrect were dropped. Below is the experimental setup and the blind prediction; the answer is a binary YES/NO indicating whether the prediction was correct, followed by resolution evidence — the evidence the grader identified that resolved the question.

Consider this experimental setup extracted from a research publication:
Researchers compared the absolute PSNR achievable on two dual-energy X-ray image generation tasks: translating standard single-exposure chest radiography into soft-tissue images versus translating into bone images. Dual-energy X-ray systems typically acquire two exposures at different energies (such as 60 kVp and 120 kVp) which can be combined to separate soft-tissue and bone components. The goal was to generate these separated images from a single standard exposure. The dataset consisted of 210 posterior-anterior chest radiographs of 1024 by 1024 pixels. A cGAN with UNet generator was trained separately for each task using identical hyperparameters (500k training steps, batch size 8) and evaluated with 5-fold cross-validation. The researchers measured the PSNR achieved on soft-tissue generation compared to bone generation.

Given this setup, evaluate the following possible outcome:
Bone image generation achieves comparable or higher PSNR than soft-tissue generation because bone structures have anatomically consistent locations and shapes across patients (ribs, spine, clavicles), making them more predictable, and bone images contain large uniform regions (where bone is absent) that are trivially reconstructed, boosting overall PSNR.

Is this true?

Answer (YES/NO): YES